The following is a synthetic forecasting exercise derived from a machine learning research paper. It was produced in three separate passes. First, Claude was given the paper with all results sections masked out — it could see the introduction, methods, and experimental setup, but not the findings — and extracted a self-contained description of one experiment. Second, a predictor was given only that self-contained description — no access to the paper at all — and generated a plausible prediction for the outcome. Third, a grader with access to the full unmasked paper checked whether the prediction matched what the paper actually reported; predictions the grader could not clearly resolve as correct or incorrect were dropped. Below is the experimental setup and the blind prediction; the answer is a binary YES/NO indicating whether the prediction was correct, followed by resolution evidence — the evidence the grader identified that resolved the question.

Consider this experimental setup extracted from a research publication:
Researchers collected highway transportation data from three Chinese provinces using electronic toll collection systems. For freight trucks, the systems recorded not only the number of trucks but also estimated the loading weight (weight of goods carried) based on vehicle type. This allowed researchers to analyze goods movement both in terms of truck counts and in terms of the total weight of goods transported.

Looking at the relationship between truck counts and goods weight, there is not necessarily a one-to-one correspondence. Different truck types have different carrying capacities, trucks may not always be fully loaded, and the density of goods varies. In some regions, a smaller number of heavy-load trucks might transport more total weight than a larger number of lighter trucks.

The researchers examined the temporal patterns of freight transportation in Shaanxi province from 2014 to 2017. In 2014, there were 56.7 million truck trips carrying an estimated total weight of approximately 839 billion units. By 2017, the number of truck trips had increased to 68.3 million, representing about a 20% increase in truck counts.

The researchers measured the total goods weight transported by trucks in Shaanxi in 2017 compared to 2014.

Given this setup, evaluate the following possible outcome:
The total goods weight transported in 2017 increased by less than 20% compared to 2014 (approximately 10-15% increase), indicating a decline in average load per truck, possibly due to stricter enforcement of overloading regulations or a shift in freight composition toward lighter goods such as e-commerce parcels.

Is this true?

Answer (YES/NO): NO